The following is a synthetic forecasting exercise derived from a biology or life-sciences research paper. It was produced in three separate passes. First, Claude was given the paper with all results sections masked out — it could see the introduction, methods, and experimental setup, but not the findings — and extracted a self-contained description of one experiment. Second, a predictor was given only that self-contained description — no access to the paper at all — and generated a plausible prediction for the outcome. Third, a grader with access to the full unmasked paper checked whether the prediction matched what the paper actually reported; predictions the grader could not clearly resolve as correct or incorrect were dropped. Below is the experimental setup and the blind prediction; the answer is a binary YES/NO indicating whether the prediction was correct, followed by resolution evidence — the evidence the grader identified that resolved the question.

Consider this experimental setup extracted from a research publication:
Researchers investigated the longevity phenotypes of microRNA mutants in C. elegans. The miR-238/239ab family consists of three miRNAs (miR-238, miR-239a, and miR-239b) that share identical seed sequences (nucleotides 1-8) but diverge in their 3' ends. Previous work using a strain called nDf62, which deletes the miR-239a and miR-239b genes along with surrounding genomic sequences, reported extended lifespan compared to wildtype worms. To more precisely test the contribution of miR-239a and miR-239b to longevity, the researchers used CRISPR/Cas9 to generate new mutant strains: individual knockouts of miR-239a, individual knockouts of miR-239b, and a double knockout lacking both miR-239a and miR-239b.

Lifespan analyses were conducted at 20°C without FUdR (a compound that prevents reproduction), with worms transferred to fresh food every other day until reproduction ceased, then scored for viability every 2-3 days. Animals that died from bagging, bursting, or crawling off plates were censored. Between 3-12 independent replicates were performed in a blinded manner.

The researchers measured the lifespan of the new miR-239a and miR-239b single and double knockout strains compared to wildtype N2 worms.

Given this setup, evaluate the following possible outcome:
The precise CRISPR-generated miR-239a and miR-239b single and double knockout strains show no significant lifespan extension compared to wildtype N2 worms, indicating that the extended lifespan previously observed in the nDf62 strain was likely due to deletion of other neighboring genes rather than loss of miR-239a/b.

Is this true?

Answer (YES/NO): YES